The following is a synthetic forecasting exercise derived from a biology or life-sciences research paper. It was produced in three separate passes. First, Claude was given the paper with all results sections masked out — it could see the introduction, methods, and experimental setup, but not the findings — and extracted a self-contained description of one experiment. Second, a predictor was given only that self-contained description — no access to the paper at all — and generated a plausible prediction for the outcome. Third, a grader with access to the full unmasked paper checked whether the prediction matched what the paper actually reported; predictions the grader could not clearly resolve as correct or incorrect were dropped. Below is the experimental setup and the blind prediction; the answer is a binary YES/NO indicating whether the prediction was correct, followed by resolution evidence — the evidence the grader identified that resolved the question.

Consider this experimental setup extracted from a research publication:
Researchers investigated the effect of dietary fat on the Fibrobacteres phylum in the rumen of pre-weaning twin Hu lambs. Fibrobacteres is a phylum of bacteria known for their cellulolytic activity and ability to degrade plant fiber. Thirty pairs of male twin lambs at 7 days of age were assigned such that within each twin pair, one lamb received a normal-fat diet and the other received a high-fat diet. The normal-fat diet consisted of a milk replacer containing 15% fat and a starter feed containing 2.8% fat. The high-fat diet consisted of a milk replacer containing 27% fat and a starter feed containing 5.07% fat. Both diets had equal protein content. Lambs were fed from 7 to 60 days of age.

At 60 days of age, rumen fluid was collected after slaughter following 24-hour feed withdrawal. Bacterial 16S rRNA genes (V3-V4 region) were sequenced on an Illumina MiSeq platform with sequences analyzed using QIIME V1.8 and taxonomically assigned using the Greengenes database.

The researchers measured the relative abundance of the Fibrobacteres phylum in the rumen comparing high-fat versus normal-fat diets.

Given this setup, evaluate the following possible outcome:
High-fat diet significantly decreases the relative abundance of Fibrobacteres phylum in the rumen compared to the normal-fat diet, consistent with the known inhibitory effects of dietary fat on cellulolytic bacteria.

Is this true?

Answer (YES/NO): NO